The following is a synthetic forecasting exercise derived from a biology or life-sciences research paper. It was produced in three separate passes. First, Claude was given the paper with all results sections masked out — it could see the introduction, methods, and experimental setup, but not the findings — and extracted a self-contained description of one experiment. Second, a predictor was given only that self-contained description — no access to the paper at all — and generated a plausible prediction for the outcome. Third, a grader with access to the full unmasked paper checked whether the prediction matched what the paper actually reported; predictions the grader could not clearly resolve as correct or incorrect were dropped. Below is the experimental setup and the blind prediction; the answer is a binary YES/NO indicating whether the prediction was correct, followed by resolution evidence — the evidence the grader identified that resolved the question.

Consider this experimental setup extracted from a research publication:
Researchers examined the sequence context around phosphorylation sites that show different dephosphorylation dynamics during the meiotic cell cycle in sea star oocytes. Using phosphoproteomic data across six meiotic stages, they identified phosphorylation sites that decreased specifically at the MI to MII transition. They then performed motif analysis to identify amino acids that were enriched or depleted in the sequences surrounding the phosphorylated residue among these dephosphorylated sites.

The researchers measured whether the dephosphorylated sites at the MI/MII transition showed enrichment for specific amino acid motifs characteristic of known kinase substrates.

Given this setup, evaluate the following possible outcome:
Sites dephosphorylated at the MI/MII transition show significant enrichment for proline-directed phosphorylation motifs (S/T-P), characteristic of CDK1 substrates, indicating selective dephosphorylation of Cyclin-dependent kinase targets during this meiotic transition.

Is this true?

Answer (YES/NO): NO